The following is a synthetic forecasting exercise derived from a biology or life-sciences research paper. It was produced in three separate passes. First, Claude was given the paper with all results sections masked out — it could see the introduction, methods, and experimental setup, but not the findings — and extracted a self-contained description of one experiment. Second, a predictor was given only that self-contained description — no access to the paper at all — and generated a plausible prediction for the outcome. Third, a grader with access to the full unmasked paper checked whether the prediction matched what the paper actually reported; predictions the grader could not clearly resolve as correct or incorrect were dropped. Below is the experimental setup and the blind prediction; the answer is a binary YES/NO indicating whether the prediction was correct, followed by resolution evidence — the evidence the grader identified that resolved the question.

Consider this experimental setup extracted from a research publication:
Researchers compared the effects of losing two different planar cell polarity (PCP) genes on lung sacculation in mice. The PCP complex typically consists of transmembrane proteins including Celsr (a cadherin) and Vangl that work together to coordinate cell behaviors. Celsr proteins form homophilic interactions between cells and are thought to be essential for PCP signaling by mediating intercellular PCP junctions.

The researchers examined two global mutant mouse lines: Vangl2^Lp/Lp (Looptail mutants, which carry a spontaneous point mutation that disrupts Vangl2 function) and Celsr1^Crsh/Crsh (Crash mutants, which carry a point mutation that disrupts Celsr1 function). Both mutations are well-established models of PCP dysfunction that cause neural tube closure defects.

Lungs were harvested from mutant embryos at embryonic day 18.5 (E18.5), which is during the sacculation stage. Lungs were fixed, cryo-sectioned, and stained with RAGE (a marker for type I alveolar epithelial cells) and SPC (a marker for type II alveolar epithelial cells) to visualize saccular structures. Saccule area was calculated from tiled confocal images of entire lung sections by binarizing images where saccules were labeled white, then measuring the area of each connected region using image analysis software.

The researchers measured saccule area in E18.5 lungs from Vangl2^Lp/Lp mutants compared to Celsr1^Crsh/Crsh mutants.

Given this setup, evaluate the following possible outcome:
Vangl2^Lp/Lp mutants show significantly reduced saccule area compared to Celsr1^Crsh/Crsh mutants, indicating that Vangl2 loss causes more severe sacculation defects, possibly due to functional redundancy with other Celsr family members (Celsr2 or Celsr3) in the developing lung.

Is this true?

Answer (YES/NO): NO